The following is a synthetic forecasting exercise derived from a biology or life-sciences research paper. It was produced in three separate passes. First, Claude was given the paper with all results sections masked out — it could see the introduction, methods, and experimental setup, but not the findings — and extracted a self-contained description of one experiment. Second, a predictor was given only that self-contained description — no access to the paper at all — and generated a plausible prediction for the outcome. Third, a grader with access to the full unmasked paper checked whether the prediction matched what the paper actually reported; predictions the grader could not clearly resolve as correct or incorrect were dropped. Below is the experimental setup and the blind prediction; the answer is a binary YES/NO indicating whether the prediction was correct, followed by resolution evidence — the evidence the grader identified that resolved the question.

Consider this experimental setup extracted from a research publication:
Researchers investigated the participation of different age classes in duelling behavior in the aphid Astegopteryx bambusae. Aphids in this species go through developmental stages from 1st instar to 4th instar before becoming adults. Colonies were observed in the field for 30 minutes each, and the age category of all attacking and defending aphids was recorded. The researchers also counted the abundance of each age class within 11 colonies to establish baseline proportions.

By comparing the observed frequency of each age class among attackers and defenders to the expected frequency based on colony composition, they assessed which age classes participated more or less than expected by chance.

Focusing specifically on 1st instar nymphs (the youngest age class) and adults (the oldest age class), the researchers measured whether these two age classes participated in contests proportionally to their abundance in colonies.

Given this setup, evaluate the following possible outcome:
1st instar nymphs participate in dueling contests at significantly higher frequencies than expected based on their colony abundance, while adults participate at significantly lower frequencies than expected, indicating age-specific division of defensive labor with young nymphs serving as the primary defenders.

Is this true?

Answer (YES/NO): NO